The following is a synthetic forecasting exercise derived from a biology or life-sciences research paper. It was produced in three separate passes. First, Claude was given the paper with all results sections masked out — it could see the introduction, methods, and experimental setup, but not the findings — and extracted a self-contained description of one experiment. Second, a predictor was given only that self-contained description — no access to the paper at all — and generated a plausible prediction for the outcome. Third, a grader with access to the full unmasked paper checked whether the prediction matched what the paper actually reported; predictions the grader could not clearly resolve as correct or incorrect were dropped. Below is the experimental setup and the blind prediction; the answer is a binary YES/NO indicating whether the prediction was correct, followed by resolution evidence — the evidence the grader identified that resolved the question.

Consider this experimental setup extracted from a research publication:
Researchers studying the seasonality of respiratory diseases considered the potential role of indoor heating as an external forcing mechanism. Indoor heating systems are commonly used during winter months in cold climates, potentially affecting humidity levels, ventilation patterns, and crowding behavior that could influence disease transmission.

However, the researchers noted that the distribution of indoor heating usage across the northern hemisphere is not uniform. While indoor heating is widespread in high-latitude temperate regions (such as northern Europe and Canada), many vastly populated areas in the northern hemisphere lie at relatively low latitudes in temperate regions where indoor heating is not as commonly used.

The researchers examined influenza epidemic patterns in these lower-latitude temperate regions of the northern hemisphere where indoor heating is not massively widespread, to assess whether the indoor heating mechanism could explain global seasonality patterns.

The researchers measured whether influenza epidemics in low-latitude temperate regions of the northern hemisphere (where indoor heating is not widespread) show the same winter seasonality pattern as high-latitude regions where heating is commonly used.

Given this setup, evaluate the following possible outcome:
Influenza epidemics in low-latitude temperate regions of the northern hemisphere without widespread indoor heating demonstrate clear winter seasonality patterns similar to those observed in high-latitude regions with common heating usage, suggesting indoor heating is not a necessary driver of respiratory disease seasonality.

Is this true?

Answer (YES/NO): YES